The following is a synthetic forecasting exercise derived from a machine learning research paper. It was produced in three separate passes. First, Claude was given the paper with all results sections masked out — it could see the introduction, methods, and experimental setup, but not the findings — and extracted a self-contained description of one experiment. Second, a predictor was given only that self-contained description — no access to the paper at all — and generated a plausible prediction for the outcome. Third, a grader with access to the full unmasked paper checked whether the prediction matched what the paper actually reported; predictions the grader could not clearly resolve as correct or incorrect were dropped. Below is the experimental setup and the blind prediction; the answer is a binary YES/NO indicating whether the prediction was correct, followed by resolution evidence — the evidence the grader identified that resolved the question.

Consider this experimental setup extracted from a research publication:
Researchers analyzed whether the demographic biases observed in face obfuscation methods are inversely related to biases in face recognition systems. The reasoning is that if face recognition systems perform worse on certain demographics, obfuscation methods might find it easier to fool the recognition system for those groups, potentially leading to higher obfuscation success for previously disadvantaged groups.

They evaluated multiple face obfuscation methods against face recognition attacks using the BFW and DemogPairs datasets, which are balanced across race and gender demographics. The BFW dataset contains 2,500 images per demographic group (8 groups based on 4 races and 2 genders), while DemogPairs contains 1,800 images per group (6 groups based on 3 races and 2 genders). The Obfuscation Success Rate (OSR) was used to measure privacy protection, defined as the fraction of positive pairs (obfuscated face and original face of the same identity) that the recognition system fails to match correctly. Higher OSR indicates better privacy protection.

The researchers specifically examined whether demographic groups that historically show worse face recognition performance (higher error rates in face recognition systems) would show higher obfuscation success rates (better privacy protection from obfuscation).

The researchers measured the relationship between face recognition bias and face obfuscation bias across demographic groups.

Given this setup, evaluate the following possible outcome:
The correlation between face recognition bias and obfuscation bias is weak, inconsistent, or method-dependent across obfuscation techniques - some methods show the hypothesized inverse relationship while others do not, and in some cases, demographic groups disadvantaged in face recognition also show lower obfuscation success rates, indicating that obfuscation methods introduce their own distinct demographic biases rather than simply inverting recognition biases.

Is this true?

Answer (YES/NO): YES